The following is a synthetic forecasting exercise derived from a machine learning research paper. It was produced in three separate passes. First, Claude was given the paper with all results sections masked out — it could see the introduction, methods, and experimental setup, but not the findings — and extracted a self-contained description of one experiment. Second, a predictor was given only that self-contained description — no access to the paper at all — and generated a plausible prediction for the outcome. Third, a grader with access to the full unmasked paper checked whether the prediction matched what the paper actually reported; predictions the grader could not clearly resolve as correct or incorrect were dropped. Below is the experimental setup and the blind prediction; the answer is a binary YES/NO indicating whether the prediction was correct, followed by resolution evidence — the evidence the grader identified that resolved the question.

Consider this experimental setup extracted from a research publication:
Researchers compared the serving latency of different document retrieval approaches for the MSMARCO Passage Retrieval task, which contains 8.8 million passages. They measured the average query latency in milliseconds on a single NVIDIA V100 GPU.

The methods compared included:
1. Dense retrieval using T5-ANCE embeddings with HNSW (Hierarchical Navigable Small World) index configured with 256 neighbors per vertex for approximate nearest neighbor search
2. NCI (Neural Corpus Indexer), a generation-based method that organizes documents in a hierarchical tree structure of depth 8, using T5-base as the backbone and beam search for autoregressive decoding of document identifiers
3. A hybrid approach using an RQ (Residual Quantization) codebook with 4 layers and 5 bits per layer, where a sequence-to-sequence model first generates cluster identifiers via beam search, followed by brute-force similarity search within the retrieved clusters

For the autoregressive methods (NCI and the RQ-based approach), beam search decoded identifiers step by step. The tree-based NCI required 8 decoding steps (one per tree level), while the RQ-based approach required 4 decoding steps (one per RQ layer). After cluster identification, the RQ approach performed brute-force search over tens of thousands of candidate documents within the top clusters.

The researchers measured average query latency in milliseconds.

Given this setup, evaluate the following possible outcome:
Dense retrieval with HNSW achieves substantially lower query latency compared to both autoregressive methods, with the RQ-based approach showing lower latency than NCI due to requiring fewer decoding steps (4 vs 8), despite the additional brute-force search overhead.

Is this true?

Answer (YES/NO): YES